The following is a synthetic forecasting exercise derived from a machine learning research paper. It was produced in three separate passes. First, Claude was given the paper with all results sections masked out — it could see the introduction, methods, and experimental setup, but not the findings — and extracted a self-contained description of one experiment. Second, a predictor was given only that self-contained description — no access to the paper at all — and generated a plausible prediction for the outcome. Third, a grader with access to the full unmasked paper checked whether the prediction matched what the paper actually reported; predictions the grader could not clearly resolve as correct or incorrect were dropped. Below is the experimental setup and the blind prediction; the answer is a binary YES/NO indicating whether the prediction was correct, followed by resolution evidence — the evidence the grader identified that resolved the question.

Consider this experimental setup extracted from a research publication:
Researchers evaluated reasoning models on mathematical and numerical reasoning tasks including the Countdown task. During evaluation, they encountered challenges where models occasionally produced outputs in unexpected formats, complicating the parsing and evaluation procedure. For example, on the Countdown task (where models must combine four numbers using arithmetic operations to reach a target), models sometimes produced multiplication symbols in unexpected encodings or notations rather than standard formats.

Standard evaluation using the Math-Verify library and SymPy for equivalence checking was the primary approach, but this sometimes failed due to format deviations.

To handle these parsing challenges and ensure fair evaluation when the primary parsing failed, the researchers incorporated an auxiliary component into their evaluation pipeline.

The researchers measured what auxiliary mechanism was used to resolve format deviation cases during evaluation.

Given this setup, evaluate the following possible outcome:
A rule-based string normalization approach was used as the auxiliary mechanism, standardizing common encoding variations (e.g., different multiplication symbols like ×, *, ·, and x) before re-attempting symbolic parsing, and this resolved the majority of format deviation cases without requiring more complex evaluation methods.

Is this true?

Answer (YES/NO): NO